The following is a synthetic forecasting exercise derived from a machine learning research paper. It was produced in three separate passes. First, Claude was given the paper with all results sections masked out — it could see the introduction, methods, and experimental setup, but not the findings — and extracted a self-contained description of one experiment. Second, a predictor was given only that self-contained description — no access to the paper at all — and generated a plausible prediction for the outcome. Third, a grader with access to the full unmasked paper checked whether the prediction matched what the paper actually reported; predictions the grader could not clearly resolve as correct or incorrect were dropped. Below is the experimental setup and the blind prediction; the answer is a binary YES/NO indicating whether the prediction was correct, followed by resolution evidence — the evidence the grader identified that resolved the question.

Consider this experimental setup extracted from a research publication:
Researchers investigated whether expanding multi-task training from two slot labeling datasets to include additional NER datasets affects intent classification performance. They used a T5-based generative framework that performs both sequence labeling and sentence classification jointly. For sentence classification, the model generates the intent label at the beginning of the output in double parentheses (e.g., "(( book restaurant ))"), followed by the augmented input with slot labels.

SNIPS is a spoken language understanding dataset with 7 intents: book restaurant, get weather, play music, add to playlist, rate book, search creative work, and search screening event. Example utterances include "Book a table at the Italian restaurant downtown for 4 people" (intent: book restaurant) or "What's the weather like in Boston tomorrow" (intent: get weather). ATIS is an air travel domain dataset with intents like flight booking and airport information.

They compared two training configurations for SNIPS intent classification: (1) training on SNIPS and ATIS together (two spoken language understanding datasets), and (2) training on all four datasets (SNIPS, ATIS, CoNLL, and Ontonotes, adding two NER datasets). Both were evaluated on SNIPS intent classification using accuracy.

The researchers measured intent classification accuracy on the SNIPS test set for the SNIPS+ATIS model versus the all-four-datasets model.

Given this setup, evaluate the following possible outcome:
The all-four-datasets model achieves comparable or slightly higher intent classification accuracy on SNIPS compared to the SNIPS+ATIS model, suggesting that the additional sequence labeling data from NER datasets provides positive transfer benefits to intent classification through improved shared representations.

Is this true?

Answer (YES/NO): NO